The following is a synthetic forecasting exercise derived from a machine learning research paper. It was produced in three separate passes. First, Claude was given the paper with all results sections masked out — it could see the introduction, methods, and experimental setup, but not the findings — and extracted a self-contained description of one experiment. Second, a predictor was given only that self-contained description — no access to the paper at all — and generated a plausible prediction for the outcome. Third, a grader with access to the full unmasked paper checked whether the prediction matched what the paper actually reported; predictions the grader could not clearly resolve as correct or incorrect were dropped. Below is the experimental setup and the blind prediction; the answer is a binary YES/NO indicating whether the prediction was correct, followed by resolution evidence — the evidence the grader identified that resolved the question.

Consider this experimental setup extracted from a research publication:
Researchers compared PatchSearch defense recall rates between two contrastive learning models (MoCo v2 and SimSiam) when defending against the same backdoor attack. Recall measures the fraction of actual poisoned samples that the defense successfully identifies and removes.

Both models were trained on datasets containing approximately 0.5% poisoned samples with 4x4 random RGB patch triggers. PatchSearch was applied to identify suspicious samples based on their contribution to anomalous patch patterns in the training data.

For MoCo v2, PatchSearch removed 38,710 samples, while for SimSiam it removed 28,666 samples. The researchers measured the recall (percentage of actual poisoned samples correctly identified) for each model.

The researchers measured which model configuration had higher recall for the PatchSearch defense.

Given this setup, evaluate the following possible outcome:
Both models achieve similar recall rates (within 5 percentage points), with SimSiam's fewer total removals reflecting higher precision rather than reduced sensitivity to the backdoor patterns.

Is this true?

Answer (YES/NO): YES